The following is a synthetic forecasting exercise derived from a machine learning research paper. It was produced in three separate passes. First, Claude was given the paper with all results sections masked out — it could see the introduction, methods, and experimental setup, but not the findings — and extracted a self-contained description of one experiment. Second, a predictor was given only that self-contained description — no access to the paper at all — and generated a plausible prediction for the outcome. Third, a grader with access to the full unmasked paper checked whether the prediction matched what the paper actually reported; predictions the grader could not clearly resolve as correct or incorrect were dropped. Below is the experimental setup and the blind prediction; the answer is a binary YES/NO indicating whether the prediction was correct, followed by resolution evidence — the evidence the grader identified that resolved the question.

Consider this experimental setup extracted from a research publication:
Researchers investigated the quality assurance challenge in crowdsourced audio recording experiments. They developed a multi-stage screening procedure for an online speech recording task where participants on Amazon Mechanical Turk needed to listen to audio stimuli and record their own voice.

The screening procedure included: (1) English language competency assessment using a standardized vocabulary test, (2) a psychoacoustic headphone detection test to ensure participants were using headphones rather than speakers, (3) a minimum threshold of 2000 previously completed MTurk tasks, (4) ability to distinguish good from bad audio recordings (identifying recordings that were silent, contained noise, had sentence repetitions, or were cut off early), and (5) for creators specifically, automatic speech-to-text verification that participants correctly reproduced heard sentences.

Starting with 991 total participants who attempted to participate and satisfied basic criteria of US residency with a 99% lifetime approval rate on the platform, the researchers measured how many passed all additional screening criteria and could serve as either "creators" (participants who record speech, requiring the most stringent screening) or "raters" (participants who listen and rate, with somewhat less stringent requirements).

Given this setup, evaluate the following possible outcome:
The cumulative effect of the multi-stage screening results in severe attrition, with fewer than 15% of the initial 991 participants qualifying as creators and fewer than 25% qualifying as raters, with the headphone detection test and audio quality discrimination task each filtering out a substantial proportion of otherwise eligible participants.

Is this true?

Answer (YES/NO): YES